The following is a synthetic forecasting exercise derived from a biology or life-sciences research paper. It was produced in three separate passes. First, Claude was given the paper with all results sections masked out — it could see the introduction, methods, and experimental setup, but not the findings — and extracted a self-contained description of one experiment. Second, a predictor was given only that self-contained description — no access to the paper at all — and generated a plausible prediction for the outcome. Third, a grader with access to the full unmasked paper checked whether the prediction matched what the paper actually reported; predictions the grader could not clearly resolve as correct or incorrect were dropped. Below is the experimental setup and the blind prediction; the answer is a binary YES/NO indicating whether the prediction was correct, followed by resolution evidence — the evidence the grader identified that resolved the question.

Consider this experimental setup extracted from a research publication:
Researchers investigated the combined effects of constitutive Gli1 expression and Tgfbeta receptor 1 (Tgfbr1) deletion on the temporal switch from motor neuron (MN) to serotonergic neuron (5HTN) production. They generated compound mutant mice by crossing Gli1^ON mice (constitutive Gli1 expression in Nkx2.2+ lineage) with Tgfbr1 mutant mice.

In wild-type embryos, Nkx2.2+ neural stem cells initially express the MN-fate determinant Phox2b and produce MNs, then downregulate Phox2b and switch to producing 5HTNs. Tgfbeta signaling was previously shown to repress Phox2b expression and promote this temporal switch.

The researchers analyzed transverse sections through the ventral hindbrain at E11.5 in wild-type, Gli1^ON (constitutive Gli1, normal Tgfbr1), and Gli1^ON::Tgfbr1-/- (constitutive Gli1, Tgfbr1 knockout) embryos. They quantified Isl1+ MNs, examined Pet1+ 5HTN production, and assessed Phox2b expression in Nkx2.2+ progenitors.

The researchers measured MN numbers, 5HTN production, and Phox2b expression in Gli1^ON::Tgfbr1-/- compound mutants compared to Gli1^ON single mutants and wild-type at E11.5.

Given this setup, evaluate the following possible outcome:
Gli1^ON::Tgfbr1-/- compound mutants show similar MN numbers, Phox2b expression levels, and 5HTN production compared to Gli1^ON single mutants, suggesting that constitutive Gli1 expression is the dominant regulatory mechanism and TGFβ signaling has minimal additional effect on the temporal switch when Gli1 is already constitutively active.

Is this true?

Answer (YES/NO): NO